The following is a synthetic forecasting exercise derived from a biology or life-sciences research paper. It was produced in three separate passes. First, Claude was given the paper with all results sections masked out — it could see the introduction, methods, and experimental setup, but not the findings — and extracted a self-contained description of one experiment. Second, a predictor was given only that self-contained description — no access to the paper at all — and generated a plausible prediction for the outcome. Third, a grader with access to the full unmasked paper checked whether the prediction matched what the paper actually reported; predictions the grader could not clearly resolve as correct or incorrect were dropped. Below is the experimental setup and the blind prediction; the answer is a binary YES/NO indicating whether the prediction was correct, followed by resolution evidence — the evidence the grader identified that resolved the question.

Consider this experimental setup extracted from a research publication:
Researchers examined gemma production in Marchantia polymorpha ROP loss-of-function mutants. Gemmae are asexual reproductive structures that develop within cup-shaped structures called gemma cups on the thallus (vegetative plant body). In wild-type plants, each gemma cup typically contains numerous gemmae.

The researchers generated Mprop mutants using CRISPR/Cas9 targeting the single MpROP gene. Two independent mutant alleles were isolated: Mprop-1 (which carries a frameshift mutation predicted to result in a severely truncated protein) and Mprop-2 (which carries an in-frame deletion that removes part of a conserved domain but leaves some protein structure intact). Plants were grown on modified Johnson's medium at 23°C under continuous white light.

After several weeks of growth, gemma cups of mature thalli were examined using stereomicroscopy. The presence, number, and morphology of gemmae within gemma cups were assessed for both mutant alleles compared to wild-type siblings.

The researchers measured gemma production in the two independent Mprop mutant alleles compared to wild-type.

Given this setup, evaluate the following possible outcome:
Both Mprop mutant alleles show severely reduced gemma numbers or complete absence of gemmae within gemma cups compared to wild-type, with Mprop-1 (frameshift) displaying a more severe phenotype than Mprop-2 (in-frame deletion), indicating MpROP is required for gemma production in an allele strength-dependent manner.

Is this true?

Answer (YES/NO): NO